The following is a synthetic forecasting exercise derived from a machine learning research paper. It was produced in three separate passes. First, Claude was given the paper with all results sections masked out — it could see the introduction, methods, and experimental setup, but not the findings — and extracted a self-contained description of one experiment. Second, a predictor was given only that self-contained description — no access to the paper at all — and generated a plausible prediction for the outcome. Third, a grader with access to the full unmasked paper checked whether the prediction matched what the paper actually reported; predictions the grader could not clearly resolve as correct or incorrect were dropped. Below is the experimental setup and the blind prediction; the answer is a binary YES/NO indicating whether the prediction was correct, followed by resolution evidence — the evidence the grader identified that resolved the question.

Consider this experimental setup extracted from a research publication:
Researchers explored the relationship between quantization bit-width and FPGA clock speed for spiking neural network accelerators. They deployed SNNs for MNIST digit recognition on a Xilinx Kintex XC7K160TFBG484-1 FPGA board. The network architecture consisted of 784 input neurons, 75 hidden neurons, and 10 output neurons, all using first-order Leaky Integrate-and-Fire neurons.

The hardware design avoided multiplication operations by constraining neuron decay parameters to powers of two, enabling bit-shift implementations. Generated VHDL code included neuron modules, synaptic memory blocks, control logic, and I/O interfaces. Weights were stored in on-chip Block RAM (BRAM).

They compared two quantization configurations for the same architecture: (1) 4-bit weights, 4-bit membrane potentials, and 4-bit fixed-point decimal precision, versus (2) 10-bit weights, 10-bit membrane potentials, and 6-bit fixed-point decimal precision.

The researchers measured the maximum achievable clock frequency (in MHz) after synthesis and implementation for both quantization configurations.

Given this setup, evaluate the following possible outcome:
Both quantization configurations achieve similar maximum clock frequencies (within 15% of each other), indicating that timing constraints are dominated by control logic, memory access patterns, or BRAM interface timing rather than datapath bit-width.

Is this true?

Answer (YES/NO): NO